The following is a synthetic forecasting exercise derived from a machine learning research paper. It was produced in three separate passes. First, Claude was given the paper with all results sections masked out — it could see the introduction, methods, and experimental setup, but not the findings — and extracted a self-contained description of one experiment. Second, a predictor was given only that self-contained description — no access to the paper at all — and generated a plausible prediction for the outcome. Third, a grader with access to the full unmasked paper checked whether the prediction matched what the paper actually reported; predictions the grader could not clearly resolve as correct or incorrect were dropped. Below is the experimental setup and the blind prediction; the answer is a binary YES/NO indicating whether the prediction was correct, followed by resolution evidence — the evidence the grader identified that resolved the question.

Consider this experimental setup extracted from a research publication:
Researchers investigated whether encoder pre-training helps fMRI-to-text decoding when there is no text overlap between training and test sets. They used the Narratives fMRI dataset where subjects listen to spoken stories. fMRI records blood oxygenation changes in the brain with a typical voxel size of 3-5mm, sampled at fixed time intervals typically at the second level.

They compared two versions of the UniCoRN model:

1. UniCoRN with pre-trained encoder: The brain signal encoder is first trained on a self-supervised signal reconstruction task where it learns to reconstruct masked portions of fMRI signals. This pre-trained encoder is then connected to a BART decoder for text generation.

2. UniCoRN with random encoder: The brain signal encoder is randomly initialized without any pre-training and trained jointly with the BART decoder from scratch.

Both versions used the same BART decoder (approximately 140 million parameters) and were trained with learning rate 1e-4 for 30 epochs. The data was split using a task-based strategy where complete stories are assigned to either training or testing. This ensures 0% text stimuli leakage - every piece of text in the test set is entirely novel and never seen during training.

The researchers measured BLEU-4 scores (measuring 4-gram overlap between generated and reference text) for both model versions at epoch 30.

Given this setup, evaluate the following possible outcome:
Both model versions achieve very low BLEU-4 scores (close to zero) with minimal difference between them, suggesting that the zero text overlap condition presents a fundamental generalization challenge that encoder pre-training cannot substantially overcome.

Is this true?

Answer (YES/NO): YES